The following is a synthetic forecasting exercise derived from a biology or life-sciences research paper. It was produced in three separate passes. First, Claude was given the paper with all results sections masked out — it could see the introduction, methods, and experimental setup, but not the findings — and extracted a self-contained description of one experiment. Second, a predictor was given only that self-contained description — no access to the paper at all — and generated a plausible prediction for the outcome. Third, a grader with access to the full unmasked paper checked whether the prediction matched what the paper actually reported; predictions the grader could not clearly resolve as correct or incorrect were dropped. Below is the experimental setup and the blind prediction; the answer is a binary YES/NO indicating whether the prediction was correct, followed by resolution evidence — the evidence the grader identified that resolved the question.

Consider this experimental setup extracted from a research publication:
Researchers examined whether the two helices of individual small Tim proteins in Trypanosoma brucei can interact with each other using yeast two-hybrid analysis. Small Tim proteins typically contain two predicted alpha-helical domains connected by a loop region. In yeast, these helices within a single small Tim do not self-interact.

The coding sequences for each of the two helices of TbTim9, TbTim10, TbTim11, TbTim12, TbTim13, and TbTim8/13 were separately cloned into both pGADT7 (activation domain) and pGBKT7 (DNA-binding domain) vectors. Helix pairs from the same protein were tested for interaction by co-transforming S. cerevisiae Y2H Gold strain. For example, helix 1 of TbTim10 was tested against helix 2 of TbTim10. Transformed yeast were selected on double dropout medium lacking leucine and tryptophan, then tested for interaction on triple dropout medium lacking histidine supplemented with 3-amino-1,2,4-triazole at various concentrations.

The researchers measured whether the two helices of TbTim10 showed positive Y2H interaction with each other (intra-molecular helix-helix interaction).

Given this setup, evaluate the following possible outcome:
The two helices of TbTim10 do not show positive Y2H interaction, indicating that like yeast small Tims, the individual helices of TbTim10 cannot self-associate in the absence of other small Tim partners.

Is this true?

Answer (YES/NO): YES